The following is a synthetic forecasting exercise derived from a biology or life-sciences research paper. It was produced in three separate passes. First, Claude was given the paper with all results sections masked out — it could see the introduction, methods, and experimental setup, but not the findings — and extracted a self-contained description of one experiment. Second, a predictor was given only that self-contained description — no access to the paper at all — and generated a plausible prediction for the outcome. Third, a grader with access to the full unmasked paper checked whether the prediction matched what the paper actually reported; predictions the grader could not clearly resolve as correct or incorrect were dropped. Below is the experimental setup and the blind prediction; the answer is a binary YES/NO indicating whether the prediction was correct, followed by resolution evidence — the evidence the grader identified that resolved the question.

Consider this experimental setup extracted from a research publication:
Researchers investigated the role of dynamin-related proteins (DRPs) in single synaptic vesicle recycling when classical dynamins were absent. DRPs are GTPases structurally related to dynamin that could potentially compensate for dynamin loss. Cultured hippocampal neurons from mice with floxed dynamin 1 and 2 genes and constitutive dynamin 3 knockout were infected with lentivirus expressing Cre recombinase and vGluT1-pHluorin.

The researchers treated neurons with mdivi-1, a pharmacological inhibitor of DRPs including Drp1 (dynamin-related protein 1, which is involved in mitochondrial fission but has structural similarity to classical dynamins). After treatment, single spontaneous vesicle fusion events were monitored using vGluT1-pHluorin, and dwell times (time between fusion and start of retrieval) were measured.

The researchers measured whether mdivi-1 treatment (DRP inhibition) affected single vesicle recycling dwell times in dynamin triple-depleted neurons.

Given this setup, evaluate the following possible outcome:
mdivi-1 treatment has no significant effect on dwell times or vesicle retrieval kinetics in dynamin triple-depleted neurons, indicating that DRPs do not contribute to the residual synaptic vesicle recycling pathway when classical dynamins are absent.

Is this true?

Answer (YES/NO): YES